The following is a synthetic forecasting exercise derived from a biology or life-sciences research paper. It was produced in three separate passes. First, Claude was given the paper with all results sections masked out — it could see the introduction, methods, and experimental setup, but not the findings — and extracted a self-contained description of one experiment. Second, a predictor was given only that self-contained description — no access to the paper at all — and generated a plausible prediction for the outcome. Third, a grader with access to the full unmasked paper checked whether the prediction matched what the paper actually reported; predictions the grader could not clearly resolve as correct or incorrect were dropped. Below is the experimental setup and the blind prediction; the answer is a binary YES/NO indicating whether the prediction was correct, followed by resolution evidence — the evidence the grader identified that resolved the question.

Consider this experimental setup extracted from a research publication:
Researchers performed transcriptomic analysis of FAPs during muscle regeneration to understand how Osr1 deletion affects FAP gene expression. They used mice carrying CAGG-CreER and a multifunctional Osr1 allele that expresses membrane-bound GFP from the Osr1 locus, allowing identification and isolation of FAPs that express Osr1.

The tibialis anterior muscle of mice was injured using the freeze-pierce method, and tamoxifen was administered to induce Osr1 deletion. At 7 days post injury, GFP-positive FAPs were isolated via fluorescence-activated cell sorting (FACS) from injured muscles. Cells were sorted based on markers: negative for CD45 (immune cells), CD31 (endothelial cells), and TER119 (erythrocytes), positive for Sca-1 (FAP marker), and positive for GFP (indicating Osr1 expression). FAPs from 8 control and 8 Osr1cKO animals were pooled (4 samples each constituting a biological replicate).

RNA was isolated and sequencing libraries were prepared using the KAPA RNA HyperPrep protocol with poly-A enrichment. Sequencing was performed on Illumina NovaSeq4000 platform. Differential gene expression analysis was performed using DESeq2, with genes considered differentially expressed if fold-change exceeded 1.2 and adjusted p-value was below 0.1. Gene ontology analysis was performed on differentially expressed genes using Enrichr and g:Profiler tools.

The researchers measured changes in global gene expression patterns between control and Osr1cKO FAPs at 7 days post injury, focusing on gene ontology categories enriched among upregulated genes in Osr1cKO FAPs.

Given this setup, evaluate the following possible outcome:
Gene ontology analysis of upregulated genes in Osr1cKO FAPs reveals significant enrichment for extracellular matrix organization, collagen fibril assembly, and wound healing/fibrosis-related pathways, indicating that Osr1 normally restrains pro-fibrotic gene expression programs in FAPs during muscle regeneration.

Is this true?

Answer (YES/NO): YES